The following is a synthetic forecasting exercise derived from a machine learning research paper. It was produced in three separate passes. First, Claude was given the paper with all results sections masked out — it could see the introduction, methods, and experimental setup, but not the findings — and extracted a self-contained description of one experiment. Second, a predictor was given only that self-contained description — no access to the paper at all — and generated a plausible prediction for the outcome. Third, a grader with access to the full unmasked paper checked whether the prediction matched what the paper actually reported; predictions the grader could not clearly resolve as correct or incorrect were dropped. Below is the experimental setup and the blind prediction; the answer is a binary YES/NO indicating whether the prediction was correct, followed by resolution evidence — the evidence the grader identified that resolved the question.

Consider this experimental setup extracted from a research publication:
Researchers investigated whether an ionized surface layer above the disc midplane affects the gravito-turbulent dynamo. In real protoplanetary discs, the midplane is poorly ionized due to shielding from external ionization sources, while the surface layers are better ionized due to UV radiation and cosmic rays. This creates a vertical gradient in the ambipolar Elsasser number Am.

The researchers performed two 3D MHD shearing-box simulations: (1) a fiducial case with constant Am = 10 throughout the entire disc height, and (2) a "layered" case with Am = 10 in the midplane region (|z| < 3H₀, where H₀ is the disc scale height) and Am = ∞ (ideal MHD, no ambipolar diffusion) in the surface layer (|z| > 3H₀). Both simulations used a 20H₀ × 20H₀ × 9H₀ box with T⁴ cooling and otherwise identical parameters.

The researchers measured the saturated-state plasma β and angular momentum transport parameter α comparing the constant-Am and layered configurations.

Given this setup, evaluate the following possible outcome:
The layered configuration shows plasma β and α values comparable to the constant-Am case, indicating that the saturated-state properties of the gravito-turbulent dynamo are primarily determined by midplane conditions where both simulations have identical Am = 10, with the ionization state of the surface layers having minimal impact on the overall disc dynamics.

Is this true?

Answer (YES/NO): YES